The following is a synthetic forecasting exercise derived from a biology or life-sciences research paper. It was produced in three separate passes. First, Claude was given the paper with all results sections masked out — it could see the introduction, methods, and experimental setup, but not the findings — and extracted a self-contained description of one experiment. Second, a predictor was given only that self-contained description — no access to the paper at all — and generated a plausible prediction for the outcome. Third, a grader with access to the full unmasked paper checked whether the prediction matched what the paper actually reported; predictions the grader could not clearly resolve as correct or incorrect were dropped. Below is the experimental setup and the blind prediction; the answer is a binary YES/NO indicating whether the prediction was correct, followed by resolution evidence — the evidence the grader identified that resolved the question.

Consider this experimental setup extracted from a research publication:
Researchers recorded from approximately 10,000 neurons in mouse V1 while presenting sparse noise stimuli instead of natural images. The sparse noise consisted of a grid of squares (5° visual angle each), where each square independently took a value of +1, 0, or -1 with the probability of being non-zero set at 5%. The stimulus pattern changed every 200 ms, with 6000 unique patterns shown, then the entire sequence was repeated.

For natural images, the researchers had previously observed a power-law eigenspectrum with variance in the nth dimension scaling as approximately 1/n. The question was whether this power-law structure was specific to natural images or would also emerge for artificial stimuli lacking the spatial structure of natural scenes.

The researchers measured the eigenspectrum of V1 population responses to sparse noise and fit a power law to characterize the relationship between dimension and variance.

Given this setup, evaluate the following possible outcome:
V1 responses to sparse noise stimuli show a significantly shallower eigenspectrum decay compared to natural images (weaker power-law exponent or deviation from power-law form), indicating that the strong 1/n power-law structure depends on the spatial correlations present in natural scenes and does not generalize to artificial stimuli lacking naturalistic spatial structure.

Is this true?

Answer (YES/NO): NO